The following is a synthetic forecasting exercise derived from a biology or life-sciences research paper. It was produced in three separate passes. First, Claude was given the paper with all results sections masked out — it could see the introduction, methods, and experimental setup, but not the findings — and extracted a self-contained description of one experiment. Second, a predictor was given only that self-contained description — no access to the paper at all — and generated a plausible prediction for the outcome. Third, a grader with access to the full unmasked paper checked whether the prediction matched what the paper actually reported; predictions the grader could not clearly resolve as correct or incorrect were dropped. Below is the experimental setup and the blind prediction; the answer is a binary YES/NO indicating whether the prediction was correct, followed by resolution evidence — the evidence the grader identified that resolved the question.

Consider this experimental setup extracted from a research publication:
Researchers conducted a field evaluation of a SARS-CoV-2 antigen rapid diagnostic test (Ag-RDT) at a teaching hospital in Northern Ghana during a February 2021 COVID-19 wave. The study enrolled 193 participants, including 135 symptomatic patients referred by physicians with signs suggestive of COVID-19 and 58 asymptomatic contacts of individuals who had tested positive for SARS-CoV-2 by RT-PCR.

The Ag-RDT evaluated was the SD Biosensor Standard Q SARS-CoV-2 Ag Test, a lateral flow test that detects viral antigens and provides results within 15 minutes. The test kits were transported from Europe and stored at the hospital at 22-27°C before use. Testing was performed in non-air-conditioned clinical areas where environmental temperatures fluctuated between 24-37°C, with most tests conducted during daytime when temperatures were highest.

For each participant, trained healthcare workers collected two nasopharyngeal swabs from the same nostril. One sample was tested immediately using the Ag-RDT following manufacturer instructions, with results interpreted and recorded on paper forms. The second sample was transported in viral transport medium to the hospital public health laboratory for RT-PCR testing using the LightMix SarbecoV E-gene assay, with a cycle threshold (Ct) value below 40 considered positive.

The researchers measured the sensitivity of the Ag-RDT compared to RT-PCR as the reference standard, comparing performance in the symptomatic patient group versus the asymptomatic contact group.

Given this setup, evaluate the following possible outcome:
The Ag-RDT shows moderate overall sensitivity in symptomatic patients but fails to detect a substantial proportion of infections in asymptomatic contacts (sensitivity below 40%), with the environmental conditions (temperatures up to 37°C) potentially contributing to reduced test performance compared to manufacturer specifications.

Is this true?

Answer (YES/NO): NO